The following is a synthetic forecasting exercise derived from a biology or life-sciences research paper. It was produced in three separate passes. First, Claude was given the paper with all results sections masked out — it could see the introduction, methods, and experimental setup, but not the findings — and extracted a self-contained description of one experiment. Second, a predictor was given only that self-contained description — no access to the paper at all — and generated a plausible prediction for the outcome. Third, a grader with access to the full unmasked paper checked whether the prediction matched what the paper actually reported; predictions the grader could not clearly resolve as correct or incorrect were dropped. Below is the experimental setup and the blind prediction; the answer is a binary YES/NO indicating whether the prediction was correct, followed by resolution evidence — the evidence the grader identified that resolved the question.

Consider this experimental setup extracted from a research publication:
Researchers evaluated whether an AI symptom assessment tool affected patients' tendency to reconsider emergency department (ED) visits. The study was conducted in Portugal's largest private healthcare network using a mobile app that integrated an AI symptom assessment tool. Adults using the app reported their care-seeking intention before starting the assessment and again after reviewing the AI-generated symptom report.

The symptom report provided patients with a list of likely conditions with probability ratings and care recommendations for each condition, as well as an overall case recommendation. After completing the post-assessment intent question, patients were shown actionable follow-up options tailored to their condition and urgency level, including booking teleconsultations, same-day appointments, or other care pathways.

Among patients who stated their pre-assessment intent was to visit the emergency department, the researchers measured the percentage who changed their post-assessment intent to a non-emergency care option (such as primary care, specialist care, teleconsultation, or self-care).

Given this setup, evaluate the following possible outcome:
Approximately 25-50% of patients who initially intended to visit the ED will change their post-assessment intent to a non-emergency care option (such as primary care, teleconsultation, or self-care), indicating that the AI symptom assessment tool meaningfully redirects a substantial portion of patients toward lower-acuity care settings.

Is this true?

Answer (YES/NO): YES